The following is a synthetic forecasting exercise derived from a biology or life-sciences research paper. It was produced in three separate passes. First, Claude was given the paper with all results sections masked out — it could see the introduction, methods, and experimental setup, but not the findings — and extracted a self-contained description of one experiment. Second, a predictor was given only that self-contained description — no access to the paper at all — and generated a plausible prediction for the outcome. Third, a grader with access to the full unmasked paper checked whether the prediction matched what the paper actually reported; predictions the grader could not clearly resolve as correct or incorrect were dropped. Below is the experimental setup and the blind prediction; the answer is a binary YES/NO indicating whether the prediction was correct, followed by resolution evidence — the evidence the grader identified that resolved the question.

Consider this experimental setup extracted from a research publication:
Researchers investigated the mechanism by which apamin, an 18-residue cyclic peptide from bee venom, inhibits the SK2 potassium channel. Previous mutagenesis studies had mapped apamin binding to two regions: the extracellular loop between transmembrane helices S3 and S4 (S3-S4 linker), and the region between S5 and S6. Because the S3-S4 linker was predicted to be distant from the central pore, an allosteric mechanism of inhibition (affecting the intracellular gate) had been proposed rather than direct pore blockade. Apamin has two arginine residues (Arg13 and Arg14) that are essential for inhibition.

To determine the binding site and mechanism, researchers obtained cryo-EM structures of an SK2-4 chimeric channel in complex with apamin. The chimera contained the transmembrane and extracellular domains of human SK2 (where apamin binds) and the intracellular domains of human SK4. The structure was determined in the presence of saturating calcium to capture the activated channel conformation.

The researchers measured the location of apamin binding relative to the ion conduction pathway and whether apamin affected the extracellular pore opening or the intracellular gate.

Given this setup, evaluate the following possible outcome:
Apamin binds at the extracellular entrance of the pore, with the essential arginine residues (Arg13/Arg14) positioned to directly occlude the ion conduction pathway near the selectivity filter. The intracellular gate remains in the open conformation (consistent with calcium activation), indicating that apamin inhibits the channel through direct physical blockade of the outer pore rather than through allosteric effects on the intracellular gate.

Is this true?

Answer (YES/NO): YES